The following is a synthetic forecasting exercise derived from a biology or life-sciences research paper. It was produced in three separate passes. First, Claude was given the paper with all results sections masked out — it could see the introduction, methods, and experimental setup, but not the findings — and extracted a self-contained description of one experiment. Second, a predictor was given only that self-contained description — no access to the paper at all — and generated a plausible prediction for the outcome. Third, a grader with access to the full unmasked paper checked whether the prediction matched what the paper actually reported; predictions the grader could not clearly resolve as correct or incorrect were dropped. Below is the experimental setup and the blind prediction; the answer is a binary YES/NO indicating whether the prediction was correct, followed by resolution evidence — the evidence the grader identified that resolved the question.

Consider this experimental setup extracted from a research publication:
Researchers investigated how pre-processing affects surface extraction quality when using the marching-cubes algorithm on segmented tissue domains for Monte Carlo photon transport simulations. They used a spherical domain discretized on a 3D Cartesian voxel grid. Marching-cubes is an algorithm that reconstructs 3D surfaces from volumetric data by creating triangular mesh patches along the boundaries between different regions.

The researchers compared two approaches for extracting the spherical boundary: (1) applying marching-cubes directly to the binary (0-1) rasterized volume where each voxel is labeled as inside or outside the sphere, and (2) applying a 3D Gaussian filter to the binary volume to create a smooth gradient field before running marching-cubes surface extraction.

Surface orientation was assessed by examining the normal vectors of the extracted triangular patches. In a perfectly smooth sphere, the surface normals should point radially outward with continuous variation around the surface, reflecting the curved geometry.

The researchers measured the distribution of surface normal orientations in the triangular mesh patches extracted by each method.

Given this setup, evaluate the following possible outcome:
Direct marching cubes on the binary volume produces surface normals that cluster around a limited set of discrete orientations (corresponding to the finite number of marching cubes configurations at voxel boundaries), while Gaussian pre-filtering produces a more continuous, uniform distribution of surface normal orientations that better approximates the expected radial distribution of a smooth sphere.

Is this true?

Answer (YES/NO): YES